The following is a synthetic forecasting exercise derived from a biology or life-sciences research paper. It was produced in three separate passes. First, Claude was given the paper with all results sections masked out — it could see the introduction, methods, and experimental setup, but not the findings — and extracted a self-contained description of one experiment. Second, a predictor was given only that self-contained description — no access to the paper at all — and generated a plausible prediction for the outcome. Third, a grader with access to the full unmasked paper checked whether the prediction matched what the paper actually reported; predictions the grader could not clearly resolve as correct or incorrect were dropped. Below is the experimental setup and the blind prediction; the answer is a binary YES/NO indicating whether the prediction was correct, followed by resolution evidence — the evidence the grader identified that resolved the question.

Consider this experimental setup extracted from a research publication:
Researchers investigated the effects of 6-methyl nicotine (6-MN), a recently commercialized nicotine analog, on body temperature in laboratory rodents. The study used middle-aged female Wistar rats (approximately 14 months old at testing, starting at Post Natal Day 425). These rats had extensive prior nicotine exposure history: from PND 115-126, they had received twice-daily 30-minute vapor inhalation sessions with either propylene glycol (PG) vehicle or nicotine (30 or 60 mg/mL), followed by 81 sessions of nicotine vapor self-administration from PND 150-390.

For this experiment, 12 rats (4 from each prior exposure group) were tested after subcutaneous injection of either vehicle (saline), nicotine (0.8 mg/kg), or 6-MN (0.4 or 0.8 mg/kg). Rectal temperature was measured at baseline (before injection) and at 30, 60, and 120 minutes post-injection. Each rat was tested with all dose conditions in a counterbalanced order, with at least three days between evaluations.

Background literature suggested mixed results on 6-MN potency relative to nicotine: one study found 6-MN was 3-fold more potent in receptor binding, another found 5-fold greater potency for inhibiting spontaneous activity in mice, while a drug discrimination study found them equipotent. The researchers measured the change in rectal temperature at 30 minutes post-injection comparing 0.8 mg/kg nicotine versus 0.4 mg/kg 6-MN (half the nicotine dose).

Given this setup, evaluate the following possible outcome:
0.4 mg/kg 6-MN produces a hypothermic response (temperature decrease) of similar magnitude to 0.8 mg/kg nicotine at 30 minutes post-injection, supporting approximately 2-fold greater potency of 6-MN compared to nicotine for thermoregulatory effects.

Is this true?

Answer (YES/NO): NO